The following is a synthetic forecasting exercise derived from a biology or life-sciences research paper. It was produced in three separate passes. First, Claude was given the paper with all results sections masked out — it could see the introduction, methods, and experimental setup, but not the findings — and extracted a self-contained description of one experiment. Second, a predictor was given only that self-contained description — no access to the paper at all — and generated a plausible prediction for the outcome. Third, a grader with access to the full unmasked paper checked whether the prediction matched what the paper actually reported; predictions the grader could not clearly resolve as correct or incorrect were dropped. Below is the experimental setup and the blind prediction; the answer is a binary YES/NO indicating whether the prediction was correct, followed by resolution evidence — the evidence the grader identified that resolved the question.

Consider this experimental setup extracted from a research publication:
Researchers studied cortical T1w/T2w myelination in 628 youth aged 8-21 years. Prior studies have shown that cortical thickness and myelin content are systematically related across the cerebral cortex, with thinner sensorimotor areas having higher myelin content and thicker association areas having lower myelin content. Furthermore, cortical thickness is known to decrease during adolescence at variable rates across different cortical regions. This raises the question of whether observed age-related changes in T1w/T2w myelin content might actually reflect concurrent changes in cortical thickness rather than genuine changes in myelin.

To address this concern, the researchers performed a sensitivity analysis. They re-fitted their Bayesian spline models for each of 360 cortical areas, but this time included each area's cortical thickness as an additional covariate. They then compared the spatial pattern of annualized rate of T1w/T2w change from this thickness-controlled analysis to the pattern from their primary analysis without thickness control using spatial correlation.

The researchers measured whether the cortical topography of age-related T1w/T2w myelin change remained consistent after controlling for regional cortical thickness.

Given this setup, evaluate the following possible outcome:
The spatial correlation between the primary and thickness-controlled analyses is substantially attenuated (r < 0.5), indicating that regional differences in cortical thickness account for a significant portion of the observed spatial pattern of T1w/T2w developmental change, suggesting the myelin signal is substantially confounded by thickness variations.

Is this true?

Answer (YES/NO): NO